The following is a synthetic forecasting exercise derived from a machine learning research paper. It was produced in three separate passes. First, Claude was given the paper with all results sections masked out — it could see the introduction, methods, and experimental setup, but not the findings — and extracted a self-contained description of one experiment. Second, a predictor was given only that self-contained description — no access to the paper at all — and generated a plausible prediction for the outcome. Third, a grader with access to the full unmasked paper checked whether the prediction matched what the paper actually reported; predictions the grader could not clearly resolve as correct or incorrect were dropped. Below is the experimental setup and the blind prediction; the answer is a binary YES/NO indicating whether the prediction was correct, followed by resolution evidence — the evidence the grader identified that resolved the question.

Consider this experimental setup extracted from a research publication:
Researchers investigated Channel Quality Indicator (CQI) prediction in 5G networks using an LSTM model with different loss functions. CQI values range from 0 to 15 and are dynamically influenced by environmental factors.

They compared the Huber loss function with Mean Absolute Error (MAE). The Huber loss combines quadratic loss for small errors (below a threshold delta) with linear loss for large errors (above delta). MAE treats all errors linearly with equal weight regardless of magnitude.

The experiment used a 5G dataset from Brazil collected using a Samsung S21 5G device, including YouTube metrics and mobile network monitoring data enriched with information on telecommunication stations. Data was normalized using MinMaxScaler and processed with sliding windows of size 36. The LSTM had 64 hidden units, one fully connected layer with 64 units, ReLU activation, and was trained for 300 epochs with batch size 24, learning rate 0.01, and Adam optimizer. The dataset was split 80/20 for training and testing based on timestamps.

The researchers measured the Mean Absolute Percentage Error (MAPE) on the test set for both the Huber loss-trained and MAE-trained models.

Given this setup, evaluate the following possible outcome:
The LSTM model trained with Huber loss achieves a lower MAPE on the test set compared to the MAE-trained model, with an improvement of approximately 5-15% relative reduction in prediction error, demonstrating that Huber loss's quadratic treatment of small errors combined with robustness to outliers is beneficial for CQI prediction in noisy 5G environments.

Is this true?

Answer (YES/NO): NO